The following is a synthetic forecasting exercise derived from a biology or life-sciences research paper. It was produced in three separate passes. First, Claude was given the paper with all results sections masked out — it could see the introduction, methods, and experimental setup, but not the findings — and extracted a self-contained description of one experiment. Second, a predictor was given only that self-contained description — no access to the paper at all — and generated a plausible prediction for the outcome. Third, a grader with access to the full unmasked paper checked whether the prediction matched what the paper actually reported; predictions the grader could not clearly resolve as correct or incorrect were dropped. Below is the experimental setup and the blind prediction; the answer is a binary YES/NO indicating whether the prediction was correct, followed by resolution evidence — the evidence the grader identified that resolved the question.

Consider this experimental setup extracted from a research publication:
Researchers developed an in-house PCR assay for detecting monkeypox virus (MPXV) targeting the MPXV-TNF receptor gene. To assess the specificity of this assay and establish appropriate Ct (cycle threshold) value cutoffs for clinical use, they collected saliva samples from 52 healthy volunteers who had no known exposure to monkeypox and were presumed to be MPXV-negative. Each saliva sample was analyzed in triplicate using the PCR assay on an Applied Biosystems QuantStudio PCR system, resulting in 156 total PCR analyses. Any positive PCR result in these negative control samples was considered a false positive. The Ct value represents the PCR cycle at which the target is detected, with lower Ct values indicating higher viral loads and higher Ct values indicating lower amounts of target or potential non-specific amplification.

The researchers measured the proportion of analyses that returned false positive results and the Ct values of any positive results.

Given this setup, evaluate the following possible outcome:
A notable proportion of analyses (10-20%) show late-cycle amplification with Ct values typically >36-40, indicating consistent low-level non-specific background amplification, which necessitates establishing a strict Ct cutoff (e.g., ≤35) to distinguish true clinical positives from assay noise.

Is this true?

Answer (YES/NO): YES